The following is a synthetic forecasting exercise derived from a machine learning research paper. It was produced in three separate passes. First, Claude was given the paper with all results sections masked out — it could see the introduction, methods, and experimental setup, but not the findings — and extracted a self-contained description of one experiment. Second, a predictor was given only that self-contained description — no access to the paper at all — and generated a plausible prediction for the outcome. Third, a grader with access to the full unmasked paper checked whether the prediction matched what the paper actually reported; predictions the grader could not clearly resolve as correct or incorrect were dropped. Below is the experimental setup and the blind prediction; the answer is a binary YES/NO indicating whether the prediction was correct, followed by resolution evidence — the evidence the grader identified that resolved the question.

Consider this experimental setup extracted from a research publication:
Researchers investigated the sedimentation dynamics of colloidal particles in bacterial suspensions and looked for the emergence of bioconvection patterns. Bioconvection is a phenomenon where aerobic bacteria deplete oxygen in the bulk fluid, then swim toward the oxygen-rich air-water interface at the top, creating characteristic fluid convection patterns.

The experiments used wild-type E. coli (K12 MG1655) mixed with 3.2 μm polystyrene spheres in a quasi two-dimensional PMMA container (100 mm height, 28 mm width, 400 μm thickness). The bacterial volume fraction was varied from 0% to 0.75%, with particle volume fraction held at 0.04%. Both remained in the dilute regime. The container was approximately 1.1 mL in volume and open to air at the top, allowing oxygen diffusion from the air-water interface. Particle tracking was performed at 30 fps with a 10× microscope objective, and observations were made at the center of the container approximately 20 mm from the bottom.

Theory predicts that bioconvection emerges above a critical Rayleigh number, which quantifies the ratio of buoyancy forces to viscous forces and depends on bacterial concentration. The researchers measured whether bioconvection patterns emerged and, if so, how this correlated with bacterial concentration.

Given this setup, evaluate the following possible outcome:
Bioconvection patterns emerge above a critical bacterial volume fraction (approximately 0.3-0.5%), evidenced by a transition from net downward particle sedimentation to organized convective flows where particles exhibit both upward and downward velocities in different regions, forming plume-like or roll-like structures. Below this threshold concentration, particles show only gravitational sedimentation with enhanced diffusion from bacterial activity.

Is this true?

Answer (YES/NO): YES